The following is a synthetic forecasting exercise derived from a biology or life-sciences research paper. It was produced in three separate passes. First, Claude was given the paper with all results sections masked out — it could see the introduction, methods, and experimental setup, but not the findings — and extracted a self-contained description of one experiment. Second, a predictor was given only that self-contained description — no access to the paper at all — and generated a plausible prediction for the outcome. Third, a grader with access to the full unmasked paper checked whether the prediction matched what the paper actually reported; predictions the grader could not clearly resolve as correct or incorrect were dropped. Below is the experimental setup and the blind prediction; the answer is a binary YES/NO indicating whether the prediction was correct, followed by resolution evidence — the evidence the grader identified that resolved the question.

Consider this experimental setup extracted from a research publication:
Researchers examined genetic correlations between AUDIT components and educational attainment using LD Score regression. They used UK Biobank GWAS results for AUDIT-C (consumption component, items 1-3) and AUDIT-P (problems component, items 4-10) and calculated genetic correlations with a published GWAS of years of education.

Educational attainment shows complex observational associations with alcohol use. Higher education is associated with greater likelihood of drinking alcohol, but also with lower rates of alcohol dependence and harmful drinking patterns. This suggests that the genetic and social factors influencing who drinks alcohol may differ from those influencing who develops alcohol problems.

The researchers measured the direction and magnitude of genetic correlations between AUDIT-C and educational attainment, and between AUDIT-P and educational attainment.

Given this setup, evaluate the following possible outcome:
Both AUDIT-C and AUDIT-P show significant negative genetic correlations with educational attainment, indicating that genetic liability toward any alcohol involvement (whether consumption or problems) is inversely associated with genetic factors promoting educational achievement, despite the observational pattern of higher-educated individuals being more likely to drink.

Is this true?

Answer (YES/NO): NO